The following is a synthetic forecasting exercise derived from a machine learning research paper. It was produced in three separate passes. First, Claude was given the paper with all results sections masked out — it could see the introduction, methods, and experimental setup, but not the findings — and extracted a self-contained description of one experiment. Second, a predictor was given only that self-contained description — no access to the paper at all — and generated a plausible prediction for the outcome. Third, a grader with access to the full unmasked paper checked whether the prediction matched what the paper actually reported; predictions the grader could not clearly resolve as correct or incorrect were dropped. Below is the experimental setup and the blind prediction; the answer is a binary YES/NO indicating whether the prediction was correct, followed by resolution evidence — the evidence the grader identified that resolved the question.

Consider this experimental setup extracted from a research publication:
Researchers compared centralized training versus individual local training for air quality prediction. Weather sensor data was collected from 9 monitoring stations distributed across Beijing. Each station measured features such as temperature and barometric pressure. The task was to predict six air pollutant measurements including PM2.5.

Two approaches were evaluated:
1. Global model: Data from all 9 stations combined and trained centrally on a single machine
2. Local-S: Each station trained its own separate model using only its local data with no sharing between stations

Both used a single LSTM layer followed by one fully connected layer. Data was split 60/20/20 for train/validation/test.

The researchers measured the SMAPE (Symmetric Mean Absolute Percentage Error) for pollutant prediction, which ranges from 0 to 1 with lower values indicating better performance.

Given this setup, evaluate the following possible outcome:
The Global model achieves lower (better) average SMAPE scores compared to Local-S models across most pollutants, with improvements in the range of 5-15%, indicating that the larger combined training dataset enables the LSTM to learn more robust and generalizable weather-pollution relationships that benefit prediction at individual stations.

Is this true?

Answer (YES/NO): NO